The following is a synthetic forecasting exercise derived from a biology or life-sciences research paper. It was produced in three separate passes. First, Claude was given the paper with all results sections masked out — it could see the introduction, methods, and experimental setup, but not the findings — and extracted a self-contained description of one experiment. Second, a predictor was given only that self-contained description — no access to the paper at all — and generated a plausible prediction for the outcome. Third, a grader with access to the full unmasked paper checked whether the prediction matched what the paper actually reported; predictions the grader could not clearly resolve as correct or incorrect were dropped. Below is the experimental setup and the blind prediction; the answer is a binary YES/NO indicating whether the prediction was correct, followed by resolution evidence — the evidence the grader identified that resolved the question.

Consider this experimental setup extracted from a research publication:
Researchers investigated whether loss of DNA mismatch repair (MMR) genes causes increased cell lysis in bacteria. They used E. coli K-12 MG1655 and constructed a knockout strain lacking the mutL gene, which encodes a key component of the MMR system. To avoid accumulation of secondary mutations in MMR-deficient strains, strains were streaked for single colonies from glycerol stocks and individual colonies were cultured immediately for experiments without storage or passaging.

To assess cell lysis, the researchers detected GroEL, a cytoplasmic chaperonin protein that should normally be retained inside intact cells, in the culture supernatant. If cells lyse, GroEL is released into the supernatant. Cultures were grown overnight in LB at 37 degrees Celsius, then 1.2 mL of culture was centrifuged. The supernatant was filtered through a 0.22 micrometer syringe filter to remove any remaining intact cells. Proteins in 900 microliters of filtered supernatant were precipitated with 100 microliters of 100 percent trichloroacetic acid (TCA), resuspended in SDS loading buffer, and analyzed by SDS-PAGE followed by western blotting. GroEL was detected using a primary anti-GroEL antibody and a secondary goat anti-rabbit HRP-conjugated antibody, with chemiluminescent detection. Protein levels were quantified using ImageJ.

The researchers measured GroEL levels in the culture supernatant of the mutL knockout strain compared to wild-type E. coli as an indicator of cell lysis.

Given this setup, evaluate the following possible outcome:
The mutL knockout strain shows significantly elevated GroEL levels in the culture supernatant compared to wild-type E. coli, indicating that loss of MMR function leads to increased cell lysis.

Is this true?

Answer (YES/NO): YES